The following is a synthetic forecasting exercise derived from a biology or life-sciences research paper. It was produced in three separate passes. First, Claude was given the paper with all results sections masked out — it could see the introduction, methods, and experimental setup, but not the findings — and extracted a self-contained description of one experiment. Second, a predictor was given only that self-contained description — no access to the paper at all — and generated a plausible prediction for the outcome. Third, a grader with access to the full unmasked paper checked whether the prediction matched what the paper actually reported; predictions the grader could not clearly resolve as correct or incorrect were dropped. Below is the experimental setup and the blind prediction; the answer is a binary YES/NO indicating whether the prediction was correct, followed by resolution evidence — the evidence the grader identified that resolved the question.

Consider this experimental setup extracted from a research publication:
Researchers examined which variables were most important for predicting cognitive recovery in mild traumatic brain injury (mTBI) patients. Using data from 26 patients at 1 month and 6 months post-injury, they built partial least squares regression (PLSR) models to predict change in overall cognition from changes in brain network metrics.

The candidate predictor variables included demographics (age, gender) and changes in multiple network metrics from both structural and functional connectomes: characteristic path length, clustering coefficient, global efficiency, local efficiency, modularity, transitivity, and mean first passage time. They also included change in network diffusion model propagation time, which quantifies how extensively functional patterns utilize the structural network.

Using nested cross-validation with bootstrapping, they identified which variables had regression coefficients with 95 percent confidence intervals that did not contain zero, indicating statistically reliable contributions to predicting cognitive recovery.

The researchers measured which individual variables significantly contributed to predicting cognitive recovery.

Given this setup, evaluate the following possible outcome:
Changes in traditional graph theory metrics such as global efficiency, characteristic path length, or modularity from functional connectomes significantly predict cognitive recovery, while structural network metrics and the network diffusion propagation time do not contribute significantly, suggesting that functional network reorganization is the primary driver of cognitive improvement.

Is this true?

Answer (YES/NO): NO